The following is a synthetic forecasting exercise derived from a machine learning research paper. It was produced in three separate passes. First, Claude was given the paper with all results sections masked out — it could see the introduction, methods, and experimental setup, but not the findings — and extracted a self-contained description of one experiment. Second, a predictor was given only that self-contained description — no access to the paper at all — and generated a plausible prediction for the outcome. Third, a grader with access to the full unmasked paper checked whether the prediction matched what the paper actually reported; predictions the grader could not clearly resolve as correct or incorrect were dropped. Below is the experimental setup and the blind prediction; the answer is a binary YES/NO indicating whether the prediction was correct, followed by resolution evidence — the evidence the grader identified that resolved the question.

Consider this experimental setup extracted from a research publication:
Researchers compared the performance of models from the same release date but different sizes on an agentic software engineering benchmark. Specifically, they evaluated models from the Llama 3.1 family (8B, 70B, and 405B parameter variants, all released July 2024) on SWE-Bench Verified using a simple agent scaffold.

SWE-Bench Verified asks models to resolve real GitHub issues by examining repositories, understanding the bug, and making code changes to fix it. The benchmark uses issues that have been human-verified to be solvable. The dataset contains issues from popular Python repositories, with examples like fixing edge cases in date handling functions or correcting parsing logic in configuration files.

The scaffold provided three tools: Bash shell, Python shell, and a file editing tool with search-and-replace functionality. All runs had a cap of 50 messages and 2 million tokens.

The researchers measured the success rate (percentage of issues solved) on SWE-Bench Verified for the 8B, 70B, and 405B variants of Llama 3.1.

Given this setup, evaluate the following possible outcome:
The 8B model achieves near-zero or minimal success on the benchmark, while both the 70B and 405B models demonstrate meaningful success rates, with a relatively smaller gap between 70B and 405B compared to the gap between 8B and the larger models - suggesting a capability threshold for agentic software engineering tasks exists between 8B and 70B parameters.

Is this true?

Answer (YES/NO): YES